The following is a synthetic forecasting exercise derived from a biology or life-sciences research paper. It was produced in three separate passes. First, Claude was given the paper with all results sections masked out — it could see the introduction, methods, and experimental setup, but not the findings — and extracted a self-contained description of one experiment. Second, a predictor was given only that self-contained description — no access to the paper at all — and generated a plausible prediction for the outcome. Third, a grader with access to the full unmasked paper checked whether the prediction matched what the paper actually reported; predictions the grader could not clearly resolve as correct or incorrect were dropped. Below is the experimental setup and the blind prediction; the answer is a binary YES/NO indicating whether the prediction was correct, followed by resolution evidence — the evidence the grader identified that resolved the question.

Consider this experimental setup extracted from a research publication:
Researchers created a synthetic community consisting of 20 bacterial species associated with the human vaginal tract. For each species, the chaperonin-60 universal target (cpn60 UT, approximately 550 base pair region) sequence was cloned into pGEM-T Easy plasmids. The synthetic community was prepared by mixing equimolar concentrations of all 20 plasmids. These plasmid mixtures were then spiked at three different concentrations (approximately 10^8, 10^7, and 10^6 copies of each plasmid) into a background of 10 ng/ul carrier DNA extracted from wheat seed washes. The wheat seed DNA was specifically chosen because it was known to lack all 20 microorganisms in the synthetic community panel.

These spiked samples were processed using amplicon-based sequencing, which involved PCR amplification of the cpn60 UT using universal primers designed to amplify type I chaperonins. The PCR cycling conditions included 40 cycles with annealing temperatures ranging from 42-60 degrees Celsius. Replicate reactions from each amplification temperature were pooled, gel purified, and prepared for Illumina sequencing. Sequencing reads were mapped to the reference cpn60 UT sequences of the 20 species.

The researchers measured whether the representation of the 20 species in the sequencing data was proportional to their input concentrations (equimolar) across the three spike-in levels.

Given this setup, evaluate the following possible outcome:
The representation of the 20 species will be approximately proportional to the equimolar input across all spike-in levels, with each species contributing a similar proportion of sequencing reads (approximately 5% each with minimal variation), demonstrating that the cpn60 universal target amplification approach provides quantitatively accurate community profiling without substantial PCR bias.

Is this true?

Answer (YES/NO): NO